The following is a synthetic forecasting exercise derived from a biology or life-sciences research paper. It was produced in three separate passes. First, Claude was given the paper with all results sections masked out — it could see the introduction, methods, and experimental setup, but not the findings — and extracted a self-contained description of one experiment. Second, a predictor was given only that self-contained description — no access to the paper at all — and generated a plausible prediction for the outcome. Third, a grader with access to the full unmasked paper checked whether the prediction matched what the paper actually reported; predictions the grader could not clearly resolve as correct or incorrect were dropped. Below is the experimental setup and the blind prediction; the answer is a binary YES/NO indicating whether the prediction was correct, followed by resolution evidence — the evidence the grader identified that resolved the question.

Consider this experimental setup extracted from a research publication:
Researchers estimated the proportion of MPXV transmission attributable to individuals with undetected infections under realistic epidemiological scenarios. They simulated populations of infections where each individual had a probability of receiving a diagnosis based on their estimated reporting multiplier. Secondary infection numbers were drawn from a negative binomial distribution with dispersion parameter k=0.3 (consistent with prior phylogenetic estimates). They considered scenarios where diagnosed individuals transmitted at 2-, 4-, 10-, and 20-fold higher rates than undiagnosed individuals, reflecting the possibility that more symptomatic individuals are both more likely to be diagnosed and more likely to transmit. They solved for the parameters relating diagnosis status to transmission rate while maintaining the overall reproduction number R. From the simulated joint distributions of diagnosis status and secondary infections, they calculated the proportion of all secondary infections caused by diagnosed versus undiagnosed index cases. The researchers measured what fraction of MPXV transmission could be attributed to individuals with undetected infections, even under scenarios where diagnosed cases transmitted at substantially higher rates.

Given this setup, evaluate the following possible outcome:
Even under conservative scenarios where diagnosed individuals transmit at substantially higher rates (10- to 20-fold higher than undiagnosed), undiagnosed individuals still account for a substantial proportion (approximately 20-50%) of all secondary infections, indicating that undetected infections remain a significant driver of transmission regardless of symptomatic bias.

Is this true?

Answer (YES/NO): NO